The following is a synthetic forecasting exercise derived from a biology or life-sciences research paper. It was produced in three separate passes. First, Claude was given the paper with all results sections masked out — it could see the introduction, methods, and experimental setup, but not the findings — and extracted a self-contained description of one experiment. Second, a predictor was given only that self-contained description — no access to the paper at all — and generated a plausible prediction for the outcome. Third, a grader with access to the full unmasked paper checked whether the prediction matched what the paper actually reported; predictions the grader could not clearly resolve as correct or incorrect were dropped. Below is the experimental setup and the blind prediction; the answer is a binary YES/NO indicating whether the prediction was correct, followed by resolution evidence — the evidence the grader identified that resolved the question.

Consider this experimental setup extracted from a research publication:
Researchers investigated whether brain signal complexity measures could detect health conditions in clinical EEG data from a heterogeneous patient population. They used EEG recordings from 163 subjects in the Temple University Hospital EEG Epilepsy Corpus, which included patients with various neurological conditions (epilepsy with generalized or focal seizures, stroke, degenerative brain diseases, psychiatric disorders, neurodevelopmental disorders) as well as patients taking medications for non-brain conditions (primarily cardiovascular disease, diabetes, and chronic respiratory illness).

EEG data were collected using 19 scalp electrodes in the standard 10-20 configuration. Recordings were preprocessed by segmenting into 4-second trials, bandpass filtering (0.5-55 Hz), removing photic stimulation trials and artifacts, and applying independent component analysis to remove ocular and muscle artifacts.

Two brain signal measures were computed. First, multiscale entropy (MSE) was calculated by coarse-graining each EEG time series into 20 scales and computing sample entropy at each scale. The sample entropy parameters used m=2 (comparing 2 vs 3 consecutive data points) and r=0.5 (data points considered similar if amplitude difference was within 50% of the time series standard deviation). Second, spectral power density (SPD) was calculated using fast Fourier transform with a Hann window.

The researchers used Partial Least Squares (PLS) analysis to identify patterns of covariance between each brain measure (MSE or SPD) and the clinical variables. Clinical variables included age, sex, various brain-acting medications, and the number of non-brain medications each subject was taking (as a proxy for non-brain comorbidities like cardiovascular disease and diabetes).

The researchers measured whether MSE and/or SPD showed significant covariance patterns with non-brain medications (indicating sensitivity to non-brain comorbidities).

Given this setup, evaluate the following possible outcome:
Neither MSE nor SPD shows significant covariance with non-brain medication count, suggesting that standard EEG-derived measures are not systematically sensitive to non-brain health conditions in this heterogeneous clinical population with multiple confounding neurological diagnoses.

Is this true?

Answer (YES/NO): NO